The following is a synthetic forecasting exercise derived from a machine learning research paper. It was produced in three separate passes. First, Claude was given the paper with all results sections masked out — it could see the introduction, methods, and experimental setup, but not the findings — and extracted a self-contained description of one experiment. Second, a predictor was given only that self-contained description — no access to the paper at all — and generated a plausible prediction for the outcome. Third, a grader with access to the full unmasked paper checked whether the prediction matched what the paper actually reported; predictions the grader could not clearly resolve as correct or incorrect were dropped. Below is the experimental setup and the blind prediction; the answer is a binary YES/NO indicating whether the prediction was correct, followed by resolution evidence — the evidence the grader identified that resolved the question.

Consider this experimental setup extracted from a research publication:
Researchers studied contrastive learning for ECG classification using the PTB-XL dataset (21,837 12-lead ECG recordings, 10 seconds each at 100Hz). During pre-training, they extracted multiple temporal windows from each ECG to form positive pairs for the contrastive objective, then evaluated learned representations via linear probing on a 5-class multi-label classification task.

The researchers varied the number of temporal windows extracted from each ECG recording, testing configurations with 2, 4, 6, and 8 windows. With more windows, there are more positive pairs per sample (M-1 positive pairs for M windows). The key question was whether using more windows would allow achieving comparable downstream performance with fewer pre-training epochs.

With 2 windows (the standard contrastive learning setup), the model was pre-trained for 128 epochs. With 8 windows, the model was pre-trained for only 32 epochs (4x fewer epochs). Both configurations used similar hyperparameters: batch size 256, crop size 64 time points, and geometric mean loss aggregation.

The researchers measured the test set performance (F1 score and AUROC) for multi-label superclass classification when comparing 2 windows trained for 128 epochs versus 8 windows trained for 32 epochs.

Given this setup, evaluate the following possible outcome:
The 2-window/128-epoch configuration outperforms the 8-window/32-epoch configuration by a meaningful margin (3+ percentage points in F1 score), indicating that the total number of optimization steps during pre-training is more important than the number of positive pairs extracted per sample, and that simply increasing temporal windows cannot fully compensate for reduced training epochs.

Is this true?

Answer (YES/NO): NO